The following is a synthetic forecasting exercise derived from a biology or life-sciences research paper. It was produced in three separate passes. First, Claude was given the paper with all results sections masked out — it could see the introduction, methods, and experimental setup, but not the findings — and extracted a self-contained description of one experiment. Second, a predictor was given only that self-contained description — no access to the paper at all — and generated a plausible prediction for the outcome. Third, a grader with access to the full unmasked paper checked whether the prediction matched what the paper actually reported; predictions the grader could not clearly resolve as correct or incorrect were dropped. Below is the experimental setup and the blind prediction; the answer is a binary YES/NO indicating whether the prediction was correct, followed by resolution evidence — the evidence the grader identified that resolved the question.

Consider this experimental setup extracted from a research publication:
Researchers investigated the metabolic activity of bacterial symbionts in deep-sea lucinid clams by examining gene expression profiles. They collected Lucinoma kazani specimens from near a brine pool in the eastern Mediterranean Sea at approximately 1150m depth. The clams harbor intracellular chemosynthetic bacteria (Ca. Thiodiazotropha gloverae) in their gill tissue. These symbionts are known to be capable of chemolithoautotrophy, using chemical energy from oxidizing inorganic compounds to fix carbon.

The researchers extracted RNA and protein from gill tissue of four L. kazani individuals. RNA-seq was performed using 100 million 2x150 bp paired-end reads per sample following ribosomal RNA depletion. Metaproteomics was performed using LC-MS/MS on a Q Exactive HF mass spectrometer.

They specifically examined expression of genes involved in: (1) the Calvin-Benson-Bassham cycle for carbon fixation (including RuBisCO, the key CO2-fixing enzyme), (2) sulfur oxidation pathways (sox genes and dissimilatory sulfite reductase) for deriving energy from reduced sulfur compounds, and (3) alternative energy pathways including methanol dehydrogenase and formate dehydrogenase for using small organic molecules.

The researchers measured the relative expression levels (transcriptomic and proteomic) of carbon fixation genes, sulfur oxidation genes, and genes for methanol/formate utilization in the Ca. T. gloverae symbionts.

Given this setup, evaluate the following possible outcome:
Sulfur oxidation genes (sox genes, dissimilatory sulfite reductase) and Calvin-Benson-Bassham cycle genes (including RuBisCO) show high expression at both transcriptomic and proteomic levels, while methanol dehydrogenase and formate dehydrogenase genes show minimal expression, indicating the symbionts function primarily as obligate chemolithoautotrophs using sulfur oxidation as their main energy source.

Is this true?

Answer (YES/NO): NO